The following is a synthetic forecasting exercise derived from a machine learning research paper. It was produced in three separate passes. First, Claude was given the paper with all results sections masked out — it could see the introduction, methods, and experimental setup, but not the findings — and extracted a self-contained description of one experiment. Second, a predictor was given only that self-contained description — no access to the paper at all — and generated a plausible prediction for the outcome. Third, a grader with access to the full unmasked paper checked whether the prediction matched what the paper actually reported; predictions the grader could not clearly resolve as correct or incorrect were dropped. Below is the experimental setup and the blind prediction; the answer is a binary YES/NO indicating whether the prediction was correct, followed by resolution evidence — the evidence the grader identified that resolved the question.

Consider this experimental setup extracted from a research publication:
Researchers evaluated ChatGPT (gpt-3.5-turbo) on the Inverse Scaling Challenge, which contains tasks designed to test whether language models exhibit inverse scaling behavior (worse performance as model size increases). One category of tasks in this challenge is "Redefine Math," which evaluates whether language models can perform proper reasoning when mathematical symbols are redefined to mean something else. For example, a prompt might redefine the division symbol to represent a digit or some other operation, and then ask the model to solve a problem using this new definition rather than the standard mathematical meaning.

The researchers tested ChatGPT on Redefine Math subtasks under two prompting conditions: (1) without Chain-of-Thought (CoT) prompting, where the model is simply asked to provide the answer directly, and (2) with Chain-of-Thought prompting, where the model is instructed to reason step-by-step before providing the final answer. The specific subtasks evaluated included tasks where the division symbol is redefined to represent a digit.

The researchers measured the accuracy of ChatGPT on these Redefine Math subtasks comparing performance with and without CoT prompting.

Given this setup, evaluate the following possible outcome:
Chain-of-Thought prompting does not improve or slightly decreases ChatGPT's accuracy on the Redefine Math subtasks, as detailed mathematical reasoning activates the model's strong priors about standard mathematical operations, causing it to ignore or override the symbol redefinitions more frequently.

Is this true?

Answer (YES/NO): NO